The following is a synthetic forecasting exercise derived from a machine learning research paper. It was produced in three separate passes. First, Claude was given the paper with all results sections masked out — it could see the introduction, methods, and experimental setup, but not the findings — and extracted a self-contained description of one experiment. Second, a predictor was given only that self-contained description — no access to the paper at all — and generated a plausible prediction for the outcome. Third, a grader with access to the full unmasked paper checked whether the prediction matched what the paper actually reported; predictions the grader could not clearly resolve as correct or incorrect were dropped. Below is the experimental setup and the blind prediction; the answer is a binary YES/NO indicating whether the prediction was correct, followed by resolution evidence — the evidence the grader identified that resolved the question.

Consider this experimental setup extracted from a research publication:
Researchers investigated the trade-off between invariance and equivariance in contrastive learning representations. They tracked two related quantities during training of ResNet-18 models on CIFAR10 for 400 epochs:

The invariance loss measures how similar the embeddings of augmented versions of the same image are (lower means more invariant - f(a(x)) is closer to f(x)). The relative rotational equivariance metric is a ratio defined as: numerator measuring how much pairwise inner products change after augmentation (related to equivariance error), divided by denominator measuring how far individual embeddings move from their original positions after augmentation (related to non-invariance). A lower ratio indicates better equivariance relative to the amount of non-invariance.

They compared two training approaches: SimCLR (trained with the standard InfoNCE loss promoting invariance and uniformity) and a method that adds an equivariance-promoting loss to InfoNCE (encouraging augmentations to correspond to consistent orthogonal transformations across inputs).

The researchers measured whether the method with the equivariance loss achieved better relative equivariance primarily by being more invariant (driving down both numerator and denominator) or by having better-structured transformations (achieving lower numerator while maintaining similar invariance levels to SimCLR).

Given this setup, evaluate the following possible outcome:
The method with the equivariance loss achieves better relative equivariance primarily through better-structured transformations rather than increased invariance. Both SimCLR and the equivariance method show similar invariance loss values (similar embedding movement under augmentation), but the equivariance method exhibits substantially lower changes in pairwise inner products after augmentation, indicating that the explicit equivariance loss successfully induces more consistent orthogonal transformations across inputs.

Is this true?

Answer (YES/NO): YES